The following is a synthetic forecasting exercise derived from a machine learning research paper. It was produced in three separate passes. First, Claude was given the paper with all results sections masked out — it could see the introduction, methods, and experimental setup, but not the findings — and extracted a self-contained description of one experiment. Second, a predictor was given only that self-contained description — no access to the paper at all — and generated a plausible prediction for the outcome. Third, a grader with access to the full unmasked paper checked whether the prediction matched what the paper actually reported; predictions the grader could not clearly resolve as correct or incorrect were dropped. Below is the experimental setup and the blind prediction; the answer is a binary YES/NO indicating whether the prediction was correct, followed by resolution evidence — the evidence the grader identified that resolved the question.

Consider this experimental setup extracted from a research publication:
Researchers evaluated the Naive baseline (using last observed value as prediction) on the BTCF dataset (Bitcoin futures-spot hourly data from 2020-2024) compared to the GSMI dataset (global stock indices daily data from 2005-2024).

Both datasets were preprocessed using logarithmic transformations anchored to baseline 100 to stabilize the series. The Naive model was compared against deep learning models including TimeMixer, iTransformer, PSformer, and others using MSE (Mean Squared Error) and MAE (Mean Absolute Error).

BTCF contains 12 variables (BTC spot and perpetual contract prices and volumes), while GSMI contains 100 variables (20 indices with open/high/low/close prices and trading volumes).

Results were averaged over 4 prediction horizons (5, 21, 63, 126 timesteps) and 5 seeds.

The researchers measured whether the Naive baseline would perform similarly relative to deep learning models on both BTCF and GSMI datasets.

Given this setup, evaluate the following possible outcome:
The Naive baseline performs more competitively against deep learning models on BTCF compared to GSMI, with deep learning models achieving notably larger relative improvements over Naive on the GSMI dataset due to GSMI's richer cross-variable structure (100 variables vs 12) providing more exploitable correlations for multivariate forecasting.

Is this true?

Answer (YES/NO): NO